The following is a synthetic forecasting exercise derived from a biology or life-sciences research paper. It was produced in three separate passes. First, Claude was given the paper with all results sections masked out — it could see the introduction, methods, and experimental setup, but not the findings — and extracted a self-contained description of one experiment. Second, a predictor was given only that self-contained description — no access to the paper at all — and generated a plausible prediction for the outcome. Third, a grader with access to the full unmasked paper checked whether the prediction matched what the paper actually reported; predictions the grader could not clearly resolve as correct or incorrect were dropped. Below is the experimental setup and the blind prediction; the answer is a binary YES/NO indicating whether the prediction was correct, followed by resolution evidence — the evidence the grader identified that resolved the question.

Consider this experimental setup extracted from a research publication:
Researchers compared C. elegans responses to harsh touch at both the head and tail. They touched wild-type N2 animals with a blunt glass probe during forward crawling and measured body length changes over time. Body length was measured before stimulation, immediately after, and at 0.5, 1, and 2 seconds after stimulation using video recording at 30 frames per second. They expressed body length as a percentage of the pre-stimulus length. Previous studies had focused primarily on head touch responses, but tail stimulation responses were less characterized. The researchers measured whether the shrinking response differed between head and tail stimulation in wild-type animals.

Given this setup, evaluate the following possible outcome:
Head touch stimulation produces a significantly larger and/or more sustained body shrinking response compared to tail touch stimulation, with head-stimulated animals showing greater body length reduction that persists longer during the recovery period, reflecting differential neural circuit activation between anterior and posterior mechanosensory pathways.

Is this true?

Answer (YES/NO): NO